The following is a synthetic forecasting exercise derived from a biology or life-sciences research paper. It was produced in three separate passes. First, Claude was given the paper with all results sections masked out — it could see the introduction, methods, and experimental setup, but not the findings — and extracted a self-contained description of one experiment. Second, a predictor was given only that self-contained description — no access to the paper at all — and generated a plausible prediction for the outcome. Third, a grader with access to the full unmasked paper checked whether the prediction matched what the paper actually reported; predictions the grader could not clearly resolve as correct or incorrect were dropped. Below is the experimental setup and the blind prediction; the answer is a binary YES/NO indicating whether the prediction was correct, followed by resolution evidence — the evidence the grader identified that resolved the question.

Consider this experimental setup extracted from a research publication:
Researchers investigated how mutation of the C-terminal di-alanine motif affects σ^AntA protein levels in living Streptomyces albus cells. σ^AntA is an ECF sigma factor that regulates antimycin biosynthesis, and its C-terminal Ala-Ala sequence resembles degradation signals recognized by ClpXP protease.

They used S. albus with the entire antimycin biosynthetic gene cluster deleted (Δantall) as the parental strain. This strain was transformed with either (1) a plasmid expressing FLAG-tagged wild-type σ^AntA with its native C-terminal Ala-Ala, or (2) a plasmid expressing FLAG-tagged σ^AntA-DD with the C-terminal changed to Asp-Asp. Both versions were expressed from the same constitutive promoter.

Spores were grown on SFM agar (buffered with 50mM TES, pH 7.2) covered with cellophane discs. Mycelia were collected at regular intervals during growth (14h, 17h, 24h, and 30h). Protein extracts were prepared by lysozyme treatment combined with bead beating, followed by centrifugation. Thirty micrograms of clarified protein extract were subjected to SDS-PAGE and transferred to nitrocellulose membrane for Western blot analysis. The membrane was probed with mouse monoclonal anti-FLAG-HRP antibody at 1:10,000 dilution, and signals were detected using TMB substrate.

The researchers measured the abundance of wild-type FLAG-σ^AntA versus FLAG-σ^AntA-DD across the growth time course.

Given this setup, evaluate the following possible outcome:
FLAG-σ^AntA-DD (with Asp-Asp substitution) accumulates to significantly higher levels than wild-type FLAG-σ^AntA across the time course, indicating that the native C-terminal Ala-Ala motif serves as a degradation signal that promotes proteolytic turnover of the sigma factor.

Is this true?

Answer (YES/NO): NO